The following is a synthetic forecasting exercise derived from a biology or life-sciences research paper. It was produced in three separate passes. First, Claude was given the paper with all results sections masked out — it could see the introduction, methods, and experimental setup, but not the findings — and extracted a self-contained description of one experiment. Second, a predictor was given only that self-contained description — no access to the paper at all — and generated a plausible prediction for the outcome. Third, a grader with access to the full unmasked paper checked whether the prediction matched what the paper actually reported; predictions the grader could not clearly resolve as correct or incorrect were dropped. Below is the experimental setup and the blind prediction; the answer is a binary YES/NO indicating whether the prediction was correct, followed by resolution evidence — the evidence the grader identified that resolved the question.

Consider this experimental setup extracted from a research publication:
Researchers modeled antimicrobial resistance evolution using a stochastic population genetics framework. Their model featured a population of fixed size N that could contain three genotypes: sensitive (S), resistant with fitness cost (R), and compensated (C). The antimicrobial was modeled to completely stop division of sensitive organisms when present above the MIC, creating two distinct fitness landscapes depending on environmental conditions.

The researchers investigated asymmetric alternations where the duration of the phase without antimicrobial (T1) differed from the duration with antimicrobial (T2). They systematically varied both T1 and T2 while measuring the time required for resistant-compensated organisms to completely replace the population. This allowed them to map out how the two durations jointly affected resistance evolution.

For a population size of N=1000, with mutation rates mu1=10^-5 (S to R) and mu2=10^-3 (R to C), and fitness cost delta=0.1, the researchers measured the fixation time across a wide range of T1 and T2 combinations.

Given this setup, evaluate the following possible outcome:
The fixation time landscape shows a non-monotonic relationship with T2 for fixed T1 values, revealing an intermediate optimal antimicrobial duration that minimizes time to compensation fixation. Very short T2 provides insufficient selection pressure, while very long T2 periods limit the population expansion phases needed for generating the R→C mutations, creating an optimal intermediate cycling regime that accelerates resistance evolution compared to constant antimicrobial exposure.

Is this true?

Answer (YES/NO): NO